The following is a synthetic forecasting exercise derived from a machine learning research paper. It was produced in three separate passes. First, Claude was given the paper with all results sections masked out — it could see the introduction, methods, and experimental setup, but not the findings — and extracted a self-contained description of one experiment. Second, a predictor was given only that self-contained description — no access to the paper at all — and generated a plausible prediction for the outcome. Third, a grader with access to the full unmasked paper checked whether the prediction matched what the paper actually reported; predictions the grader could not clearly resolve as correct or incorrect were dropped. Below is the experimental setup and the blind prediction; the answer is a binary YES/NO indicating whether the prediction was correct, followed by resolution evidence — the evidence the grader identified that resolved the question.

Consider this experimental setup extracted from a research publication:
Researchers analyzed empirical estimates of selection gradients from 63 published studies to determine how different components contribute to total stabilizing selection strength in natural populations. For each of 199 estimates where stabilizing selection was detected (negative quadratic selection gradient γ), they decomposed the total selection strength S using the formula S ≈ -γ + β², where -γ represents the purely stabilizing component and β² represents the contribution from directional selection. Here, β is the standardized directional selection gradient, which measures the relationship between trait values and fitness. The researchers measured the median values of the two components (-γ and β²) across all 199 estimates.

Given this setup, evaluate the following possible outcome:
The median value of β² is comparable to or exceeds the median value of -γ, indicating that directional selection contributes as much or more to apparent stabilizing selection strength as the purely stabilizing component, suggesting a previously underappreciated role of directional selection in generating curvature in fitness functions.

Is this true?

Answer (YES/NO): NO